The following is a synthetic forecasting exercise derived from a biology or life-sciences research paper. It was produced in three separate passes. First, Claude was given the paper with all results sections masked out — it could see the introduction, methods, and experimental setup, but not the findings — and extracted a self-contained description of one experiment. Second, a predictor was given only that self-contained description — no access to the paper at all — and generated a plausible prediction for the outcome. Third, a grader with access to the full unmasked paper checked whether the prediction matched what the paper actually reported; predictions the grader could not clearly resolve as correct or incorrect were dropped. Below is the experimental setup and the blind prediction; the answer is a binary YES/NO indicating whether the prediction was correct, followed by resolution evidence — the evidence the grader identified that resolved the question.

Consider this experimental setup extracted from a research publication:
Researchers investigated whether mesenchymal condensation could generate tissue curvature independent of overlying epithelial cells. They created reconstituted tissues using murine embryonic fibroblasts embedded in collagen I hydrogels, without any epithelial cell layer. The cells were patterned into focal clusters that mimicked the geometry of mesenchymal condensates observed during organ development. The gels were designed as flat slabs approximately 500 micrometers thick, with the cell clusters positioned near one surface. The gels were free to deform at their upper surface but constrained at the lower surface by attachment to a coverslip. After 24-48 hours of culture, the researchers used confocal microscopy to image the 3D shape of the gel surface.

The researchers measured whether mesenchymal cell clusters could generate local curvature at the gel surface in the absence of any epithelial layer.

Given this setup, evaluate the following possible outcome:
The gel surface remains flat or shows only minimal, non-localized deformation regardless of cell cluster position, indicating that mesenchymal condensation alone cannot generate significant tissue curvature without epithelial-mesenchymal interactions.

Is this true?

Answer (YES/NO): NO